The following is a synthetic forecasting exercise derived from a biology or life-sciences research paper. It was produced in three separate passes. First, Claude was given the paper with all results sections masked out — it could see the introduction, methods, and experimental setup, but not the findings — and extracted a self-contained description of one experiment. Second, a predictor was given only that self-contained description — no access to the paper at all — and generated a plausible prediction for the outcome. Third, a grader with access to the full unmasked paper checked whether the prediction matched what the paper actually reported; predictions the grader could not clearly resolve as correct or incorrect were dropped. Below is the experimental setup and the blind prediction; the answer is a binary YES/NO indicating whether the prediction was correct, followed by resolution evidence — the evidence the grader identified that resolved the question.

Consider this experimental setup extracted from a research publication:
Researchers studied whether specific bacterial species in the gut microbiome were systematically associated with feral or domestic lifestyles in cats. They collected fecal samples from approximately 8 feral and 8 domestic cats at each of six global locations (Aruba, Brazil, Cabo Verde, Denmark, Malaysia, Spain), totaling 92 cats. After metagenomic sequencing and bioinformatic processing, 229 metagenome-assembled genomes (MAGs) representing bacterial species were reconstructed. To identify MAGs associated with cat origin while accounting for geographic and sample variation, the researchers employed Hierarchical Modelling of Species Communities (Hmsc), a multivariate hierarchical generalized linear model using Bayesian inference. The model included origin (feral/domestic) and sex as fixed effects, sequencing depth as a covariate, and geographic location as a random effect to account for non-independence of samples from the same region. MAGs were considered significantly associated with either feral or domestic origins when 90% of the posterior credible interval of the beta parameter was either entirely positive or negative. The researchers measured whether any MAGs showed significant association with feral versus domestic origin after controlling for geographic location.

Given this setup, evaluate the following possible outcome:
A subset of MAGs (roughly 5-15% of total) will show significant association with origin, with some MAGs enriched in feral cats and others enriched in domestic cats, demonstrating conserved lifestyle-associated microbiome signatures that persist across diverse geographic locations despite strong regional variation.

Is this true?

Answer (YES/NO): NO